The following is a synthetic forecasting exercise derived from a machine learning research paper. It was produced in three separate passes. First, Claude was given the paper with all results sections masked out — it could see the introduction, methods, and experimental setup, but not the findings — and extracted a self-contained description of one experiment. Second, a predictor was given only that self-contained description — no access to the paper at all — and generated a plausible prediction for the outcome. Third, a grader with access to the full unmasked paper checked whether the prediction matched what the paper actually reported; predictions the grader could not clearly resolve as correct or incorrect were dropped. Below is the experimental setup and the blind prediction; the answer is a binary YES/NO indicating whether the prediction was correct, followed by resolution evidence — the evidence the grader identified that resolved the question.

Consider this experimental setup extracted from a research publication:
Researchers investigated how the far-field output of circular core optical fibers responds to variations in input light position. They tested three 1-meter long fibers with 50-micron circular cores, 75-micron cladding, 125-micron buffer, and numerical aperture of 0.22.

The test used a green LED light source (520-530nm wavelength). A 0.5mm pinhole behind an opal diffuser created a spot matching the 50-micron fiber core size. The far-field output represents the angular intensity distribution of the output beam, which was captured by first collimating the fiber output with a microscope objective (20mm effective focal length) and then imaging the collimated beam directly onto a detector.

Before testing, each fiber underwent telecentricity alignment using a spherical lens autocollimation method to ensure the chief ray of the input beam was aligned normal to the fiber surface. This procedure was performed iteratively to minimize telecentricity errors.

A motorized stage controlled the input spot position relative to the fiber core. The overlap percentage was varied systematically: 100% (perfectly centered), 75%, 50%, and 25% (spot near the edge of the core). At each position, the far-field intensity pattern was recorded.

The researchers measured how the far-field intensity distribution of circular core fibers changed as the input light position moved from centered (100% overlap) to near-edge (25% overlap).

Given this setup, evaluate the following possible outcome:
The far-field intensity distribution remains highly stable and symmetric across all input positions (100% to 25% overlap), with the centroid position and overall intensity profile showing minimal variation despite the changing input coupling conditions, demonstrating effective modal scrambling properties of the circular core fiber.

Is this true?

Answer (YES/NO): NO